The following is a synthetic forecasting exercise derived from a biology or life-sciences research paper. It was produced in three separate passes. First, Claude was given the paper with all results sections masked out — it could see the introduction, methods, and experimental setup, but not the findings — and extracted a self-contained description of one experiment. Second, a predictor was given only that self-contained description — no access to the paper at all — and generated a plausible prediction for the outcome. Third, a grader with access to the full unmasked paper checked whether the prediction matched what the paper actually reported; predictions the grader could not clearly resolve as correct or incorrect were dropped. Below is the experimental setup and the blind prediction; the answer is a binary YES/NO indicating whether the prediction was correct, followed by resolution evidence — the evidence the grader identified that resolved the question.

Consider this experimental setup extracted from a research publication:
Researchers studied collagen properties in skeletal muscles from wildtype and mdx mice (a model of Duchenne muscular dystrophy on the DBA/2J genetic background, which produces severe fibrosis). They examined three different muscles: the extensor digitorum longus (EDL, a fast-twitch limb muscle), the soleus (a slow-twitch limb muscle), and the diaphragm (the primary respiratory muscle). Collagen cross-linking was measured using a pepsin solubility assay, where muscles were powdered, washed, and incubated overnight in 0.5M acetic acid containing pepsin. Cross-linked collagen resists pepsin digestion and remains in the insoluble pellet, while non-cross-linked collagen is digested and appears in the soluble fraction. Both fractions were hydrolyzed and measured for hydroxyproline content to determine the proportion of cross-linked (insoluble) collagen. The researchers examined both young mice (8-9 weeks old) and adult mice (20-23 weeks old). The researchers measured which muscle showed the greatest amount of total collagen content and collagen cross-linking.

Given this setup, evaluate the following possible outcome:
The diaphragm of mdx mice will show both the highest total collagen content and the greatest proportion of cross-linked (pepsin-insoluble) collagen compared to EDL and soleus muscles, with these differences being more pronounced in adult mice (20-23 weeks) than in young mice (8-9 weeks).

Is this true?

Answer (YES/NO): YES